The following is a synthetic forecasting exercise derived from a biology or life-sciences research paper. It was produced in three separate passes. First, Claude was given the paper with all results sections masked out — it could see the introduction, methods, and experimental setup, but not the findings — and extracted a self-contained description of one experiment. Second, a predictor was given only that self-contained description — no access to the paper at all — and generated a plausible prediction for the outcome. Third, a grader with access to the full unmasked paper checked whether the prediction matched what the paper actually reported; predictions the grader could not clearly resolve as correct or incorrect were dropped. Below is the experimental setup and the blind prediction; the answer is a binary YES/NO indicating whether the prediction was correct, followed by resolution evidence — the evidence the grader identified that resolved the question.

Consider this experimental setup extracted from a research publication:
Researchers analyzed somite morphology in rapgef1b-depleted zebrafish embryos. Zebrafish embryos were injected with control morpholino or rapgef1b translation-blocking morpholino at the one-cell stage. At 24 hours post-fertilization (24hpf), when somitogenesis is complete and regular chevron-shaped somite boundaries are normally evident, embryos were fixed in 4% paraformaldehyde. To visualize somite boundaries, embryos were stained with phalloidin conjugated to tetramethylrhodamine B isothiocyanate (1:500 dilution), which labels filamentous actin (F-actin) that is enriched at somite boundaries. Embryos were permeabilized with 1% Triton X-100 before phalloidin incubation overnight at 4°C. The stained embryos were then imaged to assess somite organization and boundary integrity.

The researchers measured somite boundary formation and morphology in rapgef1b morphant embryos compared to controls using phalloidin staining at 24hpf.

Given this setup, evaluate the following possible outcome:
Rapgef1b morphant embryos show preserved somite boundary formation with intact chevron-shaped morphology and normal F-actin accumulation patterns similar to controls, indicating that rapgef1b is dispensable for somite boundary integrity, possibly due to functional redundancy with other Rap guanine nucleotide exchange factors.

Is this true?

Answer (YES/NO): NO